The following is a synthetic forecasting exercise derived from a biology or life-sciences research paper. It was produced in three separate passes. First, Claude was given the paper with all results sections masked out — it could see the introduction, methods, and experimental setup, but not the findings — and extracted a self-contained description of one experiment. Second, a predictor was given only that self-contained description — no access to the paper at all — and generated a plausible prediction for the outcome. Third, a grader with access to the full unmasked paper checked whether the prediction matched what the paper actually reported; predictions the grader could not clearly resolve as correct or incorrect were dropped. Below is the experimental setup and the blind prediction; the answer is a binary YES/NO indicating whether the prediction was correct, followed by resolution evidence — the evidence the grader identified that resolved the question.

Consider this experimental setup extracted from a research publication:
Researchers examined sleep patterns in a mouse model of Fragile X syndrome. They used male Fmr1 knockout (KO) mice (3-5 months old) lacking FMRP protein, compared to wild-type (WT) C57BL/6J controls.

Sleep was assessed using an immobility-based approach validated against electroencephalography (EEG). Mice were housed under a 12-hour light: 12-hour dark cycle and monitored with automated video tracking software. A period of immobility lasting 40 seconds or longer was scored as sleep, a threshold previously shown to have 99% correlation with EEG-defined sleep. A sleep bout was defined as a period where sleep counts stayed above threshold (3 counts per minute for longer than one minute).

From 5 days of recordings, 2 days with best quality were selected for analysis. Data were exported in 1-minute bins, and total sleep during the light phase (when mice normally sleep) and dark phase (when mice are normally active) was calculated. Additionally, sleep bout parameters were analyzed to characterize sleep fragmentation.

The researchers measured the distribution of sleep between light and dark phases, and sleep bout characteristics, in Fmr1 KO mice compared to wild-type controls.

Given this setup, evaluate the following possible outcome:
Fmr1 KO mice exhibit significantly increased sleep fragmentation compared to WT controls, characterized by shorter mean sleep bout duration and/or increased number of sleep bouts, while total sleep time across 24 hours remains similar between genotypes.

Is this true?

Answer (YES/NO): YES